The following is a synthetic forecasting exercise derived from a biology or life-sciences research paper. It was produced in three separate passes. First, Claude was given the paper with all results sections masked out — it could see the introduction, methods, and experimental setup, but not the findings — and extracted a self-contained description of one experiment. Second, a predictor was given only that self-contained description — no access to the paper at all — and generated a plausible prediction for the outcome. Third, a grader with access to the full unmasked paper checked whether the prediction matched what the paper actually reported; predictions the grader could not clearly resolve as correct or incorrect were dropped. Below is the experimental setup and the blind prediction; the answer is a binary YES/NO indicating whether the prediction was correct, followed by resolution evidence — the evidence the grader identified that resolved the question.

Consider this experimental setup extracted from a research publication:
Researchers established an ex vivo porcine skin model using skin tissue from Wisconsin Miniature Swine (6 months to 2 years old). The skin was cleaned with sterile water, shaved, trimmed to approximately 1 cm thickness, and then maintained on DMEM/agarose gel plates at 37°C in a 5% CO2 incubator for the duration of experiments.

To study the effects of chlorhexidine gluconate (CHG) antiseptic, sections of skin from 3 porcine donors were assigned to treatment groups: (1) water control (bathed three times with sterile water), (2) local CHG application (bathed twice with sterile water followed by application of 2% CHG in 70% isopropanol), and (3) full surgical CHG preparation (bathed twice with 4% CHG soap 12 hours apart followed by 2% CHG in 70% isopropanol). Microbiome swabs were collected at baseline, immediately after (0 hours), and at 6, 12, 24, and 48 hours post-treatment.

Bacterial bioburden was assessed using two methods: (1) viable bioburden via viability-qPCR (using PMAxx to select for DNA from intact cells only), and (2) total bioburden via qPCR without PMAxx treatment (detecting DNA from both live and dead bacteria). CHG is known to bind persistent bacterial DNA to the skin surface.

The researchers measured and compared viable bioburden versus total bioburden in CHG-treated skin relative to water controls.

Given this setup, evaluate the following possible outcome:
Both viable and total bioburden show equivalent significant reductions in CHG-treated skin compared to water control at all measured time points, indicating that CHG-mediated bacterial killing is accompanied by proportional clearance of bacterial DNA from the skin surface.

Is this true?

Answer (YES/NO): NO